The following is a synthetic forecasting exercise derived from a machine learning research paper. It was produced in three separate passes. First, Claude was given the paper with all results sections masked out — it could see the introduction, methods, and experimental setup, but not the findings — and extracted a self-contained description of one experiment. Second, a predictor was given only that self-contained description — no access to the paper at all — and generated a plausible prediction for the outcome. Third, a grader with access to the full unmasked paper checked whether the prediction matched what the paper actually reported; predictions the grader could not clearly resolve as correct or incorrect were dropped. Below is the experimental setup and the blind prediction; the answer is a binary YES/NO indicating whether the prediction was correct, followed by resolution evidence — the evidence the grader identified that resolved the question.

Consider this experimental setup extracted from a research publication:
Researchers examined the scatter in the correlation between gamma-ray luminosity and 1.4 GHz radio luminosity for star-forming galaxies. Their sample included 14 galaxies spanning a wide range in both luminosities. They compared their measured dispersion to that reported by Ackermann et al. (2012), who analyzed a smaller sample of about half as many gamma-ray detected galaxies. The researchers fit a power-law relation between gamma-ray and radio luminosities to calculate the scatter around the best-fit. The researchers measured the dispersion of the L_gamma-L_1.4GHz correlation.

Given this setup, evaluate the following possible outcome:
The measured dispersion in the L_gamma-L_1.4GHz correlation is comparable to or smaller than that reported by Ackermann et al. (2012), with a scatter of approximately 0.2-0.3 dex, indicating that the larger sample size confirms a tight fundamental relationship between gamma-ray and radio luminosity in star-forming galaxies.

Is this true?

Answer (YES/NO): NO